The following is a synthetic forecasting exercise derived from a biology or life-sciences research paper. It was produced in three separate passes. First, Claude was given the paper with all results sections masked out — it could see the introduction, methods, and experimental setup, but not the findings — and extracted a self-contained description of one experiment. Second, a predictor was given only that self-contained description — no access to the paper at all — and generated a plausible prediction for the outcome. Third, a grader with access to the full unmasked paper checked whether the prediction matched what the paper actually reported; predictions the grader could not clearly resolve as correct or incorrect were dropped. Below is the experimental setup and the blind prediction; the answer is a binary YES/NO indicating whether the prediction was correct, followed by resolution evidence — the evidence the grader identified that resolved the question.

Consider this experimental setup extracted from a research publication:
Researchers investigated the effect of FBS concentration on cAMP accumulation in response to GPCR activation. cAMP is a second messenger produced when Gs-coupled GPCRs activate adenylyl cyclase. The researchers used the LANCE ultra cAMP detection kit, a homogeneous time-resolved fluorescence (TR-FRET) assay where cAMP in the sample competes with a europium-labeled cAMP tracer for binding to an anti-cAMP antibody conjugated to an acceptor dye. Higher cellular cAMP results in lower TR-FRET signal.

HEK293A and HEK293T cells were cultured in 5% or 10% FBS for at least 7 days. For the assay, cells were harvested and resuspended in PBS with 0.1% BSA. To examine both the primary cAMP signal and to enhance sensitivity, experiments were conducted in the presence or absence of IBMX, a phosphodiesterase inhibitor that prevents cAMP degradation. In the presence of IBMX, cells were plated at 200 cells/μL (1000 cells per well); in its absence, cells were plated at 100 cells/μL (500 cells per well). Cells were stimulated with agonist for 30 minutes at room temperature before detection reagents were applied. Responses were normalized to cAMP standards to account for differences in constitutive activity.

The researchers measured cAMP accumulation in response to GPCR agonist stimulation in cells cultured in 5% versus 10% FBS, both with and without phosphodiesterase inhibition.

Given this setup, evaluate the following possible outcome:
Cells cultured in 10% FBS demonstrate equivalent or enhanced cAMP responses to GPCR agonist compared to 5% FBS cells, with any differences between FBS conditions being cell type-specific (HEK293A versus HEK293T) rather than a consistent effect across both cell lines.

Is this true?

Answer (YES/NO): YES